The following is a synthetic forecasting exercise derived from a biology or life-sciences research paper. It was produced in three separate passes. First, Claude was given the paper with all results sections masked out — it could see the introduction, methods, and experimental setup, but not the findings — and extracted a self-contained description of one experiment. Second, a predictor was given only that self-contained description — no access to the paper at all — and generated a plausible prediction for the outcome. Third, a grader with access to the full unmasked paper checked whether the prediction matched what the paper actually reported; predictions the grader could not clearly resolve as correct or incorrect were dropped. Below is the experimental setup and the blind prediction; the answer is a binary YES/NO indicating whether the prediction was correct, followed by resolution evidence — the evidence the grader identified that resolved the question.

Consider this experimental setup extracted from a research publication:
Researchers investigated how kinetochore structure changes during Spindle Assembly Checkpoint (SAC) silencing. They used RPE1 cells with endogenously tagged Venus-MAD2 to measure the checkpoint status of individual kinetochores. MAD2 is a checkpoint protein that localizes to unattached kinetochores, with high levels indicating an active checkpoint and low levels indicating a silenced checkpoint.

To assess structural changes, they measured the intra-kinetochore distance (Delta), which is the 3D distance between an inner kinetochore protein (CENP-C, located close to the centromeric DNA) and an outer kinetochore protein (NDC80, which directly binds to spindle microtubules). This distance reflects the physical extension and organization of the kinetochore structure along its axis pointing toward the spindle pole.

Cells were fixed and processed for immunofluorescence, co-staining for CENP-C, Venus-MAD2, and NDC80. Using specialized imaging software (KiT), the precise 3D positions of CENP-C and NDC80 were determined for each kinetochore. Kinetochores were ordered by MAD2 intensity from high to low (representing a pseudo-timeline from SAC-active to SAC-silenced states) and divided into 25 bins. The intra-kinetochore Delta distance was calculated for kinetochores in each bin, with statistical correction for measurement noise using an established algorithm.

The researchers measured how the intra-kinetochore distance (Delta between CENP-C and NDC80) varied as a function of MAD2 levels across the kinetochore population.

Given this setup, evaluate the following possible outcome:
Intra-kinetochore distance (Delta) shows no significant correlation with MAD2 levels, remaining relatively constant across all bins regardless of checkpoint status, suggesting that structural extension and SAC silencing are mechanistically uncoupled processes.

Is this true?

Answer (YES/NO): NO